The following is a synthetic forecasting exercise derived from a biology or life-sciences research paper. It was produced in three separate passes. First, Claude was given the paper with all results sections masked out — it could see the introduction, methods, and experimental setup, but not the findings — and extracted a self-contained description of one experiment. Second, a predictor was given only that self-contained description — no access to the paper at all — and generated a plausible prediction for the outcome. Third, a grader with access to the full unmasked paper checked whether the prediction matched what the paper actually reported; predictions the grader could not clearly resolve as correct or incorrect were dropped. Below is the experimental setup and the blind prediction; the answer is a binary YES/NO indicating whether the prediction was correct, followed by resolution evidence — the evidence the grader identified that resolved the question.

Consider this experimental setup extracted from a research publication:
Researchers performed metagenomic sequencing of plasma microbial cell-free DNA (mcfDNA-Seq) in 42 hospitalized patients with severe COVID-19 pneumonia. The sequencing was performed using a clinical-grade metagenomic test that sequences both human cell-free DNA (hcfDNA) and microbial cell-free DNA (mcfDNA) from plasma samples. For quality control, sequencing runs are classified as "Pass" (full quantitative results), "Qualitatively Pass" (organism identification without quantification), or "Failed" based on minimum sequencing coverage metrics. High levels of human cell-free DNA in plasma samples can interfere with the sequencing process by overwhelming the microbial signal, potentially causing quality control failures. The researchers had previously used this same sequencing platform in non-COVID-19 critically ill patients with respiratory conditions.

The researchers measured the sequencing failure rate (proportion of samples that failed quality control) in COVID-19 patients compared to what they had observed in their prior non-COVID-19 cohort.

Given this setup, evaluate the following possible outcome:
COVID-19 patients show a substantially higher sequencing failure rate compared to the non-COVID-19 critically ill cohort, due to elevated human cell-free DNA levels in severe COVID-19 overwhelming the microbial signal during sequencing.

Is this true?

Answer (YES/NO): YES